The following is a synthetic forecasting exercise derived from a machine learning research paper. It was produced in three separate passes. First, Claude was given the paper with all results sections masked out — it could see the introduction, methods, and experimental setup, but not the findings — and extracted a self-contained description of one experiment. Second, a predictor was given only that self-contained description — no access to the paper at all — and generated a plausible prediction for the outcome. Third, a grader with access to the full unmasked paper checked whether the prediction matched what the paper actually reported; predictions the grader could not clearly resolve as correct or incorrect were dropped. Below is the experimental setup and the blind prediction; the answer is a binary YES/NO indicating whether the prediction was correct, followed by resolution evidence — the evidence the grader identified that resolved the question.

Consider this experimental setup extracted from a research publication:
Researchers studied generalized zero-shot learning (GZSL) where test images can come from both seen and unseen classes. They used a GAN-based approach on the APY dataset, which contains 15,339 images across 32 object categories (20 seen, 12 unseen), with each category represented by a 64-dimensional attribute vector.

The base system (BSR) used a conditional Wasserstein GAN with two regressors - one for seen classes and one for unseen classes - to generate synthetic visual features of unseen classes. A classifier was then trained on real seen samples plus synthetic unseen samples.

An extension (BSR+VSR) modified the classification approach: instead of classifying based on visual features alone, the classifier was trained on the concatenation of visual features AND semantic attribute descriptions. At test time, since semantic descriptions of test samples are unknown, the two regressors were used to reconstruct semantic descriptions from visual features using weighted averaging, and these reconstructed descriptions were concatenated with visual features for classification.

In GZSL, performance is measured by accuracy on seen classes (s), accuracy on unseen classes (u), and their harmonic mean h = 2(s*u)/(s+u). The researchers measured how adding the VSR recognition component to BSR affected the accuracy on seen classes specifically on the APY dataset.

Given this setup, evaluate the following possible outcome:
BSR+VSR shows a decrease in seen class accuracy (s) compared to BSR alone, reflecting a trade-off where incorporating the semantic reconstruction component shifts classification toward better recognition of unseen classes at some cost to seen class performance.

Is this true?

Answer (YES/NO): NO